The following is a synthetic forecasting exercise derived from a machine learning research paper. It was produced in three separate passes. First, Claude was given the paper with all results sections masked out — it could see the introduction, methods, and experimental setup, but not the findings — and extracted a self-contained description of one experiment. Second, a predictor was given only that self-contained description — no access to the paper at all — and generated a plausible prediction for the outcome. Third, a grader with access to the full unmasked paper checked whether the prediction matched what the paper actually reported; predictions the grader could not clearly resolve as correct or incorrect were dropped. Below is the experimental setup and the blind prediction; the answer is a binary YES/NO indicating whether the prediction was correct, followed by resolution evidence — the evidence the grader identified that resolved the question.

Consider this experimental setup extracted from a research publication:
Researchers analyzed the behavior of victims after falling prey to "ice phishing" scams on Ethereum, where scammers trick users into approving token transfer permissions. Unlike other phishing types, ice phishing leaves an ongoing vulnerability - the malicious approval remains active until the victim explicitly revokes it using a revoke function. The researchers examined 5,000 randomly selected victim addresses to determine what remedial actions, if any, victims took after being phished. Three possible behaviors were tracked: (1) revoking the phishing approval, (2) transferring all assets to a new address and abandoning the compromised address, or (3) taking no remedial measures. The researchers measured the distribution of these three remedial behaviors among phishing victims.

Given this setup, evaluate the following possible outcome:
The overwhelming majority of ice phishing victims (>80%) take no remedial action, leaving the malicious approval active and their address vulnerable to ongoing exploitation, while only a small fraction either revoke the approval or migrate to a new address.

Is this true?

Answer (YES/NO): NO